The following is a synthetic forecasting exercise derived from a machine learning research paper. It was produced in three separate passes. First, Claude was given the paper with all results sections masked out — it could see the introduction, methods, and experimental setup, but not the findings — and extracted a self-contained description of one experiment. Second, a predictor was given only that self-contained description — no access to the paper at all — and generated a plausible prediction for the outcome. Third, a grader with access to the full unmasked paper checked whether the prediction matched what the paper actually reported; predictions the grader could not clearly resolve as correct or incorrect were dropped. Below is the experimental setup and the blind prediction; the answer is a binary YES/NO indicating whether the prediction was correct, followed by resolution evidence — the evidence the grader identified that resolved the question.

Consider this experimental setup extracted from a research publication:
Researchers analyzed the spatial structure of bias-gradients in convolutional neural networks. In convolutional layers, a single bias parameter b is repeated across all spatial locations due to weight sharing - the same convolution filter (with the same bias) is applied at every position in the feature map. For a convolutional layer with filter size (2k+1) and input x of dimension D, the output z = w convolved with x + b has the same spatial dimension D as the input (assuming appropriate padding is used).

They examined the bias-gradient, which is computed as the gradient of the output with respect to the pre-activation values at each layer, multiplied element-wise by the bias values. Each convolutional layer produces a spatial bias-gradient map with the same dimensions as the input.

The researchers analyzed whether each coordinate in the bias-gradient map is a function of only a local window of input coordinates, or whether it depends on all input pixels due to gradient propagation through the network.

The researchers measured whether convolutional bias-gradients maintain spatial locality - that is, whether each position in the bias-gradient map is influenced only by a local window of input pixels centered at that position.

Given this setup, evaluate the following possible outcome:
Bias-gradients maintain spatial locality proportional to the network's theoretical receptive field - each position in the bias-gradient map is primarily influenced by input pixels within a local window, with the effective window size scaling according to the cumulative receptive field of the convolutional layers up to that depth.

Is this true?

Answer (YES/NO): NO